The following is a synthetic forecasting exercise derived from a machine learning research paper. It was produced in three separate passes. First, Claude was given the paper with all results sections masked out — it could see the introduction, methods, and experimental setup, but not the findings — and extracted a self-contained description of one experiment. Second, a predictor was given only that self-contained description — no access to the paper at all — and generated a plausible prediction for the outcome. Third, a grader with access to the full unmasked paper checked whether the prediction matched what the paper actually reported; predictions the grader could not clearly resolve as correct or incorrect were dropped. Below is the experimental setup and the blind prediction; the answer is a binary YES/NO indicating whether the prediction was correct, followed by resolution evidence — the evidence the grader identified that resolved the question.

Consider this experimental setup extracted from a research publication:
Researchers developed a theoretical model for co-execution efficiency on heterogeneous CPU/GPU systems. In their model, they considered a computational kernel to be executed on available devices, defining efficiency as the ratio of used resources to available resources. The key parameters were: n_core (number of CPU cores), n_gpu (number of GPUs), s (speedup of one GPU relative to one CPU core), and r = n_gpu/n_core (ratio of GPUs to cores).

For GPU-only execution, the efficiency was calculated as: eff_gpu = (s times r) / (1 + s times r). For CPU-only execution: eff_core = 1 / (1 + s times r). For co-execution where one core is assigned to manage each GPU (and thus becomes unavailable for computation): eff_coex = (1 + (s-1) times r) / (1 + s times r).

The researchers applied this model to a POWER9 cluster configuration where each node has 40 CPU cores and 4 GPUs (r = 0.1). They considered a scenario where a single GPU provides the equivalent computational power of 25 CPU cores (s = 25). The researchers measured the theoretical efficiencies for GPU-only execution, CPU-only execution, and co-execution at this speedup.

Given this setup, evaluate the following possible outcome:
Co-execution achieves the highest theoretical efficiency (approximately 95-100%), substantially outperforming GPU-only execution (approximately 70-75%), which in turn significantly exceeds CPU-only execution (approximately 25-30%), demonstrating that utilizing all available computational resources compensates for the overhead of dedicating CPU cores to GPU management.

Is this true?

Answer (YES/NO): YES